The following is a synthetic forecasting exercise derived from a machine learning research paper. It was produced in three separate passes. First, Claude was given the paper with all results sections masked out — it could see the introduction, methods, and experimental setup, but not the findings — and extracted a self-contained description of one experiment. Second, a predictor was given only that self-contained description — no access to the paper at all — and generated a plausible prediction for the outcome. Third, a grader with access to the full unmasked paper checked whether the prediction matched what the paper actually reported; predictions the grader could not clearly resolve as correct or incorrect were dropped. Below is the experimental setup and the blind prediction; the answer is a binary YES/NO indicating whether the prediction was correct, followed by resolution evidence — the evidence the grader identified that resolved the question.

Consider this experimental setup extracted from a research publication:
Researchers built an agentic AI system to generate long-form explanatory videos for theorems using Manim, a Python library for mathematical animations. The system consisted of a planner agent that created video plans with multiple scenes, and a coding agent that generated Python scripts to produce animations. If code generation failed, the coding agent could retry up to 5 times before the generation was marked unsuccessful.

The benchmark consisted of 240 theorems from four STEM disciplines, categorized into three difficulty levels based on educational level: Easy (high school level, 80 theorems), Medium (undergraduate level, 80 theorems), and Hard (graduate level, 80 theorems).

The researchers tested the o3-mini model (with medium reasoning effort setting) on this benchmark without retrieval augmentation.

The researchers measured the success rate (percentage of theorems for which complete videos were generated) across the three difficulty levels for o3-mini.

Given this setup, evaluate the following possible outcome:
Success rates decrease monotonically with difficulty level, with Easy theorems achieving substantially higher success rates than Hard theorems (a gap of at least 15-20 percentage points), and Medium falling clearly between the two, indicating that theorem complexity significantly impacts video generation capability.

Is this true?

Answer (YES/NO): NO